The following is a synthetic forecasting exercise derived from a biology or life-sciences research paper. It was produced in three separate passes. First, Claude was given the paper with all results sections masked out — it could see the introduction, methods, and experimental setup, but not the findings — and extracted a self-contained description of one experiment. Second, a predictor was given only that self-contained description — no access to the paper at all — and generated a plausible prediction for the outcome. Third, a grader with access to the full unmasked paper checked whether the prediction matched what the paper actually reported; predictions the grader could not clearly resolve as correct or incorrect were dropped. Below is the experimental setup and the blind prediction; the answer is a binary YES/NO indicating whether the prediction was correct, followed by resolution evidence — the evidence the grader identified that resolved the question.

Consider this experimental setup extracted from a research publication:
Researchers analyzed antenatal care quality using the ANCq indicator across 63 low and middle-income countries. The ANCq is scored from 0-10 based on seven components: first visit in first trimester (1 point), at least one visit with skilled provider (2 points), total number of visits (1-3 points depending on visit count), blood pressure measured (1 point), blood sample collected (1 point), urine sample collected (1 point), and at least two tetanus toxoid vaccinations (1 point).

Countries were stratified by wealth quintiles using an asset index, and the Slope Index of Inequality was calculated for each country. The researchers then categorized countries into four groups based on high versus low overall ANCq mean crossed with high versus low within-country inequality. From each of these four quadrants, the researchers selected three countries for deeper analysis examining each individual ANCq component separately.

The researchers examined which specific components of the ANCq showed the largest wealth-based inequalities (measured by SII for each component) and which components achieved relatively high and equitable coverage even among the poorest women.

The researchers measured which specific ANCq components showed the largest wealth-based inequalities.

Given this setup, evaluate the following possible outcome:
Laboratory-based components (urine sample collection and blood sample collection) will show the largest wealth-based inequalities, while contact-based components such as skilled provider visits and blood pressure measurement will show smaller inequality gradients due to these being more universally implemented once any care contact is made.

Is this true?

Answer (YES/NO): NO